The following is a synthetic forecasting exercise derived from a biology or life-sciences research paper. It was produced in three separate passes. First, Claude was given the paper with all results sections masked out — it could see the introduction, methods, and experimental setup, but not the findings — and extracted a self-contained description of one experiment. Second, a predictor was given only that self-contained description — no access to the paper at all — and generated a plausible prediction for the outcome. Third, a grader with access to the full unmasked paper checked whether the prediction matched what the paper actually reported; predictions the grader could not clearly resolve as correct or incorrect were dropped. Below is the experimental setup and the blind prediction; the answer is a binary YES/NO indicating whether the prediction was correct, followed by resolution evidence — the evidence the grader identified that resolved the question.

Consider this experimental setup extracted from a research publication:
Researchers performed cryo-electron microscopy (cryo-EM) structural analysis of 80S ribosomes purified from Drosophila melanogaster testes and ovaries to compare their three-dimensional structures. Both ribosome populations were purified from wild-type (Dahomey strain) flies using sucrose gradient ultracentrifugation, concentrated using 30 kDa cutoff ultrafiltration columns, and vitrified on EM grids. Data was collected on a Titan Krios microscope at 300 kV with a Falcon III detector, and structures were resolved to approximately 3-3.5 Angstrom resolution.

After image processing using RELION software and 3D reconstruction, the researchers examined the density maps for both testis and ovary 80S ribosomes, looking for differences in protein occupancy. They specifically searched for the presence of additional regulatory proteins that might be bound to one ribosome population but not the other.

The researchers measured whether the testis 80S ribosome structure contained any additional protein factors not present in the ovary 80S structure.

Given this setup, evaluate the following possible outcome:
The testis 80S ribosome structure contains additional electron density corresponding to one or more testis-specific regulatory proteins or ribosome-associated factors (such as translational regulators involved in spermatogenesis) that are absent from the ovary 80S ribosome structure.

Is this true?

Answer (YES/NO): YES